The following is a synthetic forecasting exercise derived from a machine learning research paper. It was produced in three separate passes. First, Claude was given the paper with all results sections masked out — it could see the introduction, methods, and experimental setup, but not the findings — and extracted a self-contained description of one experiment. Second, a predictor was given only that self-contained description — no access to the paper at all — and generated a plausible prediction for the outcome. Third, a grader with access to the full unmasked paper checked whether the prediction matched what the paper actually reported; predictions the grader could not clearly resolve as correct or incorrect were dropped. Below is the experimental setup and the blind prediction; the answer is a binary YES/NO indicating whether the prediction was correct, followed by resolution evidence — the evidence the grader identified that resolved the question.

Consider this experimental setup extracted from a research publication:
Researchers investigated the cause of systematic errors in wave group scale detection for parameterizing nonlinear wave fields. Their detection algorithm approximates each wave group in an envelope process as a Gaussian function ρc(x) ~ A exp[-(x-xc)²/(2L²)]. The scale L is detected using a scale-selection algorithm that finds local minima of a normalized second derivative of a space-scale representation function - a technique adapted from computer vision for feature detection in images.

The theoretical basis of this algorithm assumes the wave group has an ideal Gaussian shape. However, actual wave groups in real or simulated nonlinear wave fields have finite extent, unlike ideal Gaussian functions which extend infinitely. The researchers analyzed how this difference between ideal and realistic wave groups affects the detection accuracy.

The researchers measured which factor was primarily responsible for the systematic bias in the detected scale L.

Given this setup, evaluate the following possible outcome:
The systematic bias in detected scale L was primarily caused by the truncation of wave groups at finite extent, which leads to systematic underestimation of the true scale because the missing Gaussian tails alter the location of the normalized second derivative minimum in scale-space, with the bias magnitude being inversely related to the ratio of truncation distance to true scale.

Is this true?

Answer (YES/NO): NO